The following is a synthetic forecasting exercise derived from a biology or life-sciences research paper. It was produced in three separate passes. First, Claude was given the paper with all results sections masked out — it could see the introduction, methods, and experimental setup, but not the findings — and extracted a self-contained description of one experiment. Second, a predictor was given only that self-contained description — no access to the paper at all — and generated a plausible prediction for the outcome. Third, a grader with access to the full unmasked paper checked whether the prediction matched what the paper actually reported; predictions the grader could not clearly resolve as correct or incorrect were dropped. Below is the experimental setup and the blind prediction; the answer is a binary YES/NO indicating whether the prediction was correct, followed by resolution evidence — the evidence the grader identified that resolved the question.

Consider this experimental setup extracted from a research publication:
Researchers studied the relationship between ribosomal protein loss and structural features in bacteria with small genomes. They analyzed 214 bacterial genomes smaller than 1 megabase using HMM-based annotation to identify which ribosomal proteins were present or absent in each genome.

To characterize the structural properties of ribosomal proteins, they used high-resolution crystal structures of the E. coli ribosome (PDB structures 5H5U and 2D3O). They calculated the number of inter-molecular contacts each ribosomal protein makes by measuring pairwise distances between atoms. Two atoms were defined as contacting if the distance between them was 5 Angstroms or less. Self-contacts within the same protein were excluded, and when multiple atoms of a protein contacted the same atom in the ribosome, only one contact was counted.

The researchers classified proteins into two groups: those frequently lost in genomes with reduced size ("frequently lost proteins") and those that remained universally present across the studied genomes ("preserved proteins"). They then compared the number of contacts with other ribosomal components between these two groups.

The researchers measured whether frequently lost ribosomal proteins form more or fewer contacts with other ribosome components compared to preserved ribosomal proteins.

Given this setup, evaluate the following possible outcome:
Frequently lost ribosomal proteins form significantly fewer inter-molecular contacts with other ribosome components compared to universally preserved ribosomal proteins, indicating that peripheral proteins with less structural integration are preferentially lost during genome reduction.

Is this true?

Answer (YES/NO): YES